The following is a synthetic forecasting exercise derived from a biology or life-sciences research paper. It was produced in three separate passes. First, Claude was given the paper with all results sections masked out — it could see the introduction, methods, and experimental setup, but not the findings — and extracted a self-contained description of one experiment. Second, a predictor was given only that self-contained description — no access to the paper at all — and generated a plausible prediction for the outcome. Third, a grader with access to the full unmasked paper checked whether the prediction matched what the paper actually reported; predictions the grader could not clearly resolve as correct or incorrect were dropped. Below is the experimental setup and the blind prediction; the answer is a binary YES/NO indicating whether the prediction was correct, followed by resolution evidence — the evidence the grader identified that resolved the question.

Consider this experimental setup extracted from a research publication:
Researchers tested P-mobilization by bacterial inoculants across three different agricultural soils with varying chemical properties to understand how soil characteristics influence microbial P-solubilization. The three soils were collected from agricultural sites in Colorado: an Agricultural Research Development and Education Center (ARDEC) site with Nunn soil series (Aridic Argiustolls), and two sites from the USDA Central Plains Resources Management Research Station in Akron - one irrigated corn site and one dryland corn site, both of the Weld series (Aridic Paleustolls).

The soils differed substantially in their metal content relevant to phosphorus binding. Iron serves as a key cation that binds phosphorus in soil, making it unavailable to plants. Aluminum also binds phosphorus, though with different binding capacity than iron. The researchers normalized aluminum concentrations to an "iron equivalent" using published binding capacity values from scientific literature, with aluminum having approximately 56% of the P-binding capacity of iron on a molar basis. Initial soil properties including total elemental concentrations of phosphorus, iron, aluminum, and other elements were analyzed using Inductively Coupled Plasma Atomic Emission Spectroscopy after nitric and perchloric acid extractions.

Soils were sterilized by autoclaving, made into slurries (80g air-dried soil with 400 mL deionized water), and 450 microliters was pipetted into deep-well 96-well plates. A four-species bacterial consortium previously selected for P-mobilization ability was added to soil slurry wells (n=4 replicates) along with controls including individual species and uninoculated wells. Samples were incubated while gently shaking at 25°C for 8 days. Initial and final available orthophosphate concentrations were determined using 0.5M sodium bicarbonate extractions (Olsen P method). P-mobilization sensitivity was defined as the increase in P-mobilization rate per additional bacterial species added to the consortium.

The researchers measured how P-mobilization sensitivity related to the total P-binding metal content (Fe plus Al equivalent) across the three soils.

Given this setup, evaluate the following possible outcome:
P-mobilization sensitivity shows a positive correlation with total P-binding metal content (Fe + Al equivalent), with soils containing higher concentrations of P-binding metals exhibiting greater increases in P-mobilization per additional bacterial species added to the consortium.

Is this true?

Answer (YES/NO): NO